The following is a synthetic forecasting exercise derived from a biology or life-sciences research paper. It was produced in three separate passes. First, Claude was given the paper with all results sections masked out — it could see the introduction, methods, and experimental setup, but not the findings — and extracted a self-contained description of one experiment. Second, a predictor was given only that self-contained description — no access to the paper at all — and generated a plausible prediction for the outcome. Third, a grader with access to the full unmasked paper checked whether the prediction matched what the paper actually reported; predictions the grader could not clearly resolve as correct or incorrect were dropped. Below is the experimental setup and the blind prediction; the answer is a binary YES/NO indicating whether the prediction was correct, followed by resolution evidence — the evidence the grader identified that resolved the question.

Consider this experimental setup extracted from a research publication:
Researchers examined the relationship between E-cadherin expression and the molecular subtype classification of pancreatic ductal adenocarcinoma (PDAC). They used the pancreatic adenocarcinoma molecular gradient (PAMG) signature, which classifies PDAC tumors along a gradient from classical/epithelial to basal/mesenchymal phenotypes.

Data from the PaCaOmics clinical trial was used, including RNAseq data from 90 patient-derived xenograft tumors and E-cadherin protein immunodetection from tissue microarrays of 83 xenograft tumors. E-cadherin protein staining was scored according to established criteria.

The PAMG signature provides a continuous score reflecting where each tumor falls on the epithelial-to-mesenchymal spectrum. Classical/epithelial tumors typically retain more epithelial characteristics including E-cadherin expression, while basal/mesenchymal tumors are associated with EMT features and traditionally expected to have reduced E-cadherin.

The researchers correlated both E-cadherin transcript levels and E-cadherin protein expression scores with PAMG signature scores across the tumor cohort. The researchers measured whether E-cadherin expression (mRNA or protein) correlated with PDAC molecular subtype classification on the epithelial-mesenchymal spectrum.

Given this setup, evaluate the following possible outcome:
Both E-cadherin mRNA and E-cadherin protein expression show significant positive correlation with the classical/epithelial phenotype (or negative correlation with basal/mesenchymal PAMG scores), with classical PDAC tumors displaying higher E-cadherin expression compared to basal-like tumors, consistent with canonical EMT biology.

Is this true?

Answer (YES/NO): NO